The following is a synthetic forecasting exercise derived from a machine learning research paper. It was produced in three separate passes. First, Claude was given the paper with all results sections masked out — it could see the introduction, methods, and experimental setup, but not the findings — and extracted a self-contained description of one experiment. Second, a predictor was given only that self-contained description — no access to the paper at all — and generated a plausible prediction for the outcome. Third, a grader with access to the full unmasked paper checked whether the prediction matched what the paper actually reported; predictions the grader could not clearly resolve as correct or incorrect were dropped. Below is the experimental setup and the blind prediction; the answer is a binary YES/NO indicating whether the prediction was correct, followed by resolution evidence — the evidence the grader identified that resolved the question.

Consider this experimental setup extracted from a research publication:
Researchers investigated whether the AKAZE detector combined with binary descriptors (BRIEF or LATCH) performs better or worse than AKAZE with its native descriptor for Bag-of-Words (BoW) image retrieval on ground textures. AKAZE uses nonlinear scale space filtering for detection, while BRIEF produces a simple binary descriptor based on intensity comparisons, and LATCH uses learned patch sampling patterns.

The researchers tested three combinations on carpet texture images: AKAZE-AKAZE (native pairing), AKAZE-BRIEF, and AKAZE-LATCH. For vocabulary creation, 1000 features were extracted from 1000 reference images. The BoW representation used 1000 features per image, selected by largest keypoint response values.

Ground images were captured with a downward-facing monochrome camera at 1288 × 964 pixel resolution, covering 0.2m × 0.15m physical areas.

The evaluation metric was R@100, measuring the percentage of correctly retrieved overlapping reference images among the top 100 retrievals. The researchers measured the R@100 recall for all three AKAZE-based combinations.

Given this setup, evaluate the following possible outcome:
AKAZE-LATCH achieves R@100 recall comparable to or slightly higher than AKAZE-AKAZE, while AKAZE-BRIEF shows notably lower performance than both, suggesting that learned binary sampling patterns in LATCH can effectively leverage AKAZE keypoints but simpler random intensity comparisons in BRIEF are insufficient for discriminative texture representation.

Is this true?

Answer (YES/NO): NO